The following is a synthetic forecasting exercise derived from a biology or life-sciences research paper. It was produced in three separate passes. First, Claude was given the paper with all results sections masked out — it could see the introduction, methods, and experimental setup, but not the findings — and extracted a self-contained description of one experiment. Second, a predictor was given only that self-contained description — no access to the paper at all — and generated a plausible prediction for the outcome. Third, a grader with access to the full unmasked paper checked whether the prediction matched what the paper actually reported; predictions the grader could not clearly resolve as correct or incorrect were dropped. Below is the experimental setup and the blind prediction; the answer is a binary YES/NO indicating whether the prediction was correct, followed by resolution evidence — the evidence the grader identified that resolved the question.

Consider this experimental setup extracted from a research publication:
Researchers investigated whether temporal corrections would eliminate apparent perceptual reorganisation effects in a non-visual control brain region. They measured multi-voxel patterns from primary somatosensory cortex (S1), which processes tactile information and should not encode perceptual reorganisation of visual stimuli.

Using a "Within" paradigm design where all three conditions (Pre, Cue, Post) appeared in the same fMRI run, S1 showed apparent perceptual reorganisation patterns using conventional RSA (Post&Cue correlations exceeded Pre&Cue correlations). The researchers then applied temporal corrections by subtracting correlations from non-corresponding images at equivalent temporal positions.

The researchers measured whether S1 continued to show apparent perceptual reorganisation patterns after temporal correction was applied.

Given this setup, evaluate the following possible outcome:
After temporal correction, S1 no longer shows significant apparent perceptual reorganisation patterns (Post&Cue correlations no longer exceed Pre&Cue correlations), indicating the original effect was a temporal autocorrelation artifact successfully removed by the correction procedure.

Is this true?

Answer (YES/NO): YES